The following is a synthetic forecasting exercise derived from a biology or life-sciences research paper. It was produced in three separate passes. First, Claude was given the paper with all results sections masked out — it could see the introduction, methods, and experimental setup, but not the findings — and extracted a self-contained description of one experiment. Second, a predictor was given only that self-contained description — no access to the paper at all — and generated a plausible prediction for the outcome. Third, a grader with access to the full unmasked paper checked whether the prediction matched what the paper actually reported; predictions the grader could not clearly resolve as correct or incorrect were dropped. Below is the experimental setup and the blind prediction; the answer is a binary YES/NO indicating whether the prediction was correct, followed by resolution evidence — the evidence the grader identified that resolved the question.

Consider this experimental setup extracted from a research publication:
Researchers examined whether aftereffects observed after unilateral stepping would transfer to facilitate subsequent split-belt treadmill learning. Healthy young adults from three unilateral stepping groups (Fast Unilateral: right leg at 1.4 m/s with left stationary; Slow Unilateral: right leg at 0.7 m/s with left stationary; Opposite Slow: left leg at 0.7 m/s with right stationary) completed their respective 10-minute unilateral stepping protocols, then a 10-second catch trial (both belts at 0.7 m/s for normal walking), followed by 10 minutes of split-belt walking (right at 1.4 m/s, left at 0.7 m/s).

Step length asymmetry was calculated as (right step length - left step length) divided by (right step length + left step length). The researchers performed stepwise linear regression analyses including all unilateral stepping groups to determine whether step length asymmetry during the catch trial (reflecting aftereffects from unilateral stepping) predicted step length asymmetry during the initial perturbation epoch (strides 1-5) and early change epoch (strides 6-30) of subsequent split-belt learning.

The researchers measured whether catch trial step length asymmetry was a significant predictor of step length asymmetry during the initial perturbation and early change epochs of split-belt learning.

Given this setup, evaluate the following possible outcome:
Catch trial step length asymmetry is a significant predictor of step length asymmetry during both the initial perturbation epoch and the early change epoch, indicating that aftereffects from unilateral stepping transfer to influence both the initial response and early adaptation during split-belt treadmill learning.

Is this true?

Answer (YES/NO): YES